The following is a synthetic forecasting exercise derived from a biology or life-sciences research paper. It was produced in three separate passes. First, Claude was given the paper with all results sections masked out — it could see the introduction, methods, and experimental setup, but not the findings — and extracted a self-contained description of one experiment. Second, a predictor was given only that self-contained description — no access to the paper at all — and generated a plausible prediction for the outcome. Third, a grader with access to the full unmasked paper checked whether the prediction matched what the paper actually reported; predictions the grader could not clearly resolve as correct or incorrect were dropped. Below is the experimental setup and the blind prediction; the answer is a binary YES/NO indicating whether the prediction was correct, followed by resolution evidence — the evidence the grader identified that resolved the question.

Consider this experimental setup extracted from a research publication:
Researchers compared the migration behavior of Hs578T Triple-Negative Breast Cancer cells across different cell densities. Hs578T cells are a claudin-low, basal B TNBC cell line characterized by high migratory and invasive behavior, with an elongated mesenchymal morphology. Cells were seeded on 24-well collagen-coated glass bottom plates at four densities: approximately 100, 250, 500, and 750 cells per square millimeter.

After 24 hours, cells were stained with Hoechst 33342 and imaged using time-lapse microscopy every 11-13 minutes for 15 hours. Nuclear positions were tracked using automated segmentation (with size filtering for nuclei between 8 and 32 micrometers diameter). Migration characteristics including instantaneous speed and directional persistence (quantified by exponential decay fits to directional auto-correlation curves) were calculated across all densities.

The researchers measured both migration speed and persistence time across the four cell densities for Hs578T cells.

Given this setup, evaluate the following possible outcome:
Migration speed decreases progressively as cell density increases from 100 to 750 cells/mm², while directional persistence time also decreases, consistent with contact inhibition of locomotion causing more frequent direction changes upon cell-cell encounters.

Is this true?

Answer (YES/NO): NO